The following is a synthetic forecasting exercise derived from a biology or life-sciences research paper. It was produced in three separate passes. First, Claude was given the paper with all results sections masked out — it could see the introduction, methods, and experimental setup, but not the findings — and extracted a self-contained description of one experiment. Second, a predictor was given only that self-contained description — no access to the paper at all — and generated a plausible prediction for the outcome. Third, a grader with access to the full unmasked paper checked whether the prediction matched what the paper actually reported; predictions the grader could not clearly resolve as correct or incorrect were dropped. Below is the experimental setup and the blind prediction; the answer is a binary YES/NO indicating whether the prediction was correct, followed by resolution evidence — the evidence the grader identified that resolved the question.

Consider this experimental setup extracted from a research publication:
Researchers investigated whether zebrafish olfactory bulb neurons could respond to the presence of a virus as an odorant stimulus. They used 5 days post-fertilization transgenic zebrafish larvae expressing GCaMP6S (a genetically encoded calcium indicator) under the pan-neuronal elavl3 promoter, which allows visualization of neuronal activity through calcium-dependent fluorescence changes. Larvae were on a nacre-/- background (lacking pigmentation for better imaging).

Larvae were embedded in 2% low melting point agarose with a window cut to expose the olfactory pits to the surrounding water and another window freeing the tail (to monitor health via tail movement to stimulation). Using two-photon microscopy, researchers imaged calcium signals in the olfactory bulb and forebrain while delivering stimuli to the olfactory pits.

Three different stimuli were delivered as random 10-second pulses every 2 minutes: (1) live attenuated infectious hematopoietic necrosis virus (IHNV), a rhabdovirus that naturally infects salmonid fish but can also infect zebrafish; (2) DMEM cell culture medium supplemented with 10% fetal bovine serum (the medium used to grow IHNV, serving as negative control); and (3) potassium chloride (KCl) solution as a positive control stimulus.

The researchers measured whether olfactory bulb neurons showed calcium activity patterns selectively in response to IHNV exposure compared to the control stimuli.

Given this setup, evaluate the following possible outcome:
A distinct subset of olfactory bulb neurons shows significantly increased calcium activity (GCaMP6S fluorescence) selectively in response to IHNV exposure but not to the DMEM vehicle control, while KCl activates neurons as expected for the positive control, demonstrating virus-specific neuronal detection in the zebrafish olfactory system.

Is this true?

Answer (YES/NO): YES